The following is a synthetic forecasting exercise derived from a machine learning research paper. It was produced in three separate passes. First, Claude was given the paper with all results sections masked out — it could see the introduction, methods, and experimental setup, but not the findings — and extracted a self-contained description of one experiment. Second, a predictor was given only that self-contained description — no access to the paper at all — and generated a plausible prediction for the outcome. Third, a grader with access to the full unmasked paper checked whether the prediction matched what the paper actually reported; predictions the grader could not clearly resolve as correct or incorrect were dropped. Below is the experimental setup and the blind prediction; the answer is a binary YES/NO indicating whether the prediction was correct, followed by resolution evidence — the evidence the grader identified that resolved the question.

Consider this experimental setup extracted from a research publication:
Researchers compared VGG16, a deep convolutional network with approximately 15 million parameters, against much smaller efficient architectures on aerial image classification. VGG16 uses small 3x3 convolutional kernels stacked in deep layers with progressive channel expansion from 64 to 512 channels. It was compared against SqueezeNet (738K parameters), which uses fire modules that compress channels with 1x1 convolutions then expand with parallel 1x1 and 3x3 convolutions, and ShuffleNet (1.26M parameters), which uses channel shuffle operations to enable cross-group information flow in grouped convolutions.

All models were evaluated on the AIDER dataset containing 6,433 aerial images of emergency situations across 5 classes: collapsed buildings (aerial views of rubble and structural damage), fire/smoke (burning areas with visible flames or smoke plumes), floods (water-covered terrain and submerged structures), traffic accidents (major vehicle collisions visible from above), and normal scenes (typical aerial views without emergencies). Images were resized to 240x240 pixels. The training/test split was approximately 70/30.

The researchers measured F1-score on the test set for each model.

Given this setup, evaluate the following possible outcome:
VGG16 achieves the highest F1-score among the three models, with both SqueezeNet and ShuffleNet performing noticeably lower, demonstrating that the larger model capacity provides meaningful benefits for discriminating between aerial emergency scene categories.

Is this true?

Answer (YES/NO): NO